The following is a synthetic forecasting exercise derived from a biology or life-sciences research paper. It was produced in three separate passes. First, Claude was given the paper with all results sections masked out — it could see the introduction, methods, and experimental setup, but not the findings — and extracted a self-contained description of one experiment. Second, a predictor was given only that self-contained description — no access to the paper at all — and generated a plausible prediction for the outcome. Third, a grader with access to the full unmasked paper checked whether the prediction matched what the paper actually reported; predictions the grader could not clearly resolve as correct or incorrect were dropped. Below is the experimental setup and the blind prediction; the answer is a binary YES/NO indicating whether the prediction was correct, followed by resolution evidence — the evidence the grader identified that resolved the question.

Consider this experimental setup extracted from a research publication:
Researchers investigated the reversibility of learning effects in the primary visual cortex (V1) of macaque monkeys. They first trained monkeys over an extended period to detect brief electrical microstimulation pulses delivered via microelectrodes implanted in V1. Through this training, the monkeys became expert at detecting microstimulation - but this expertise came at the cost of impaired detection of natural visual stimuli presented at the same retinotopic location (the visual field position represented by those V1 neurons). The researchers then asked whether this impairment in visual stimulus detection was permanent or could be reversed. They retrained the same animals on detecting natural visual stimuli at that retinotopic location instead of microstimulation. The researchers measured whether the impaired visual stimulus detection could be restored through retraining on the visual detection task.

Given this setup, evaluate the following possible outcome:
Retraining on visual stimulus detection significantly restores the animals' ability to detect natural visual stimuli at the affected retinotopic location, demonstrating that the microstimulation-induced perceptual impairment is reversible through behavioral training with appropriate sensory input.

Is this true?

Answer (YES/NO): YES